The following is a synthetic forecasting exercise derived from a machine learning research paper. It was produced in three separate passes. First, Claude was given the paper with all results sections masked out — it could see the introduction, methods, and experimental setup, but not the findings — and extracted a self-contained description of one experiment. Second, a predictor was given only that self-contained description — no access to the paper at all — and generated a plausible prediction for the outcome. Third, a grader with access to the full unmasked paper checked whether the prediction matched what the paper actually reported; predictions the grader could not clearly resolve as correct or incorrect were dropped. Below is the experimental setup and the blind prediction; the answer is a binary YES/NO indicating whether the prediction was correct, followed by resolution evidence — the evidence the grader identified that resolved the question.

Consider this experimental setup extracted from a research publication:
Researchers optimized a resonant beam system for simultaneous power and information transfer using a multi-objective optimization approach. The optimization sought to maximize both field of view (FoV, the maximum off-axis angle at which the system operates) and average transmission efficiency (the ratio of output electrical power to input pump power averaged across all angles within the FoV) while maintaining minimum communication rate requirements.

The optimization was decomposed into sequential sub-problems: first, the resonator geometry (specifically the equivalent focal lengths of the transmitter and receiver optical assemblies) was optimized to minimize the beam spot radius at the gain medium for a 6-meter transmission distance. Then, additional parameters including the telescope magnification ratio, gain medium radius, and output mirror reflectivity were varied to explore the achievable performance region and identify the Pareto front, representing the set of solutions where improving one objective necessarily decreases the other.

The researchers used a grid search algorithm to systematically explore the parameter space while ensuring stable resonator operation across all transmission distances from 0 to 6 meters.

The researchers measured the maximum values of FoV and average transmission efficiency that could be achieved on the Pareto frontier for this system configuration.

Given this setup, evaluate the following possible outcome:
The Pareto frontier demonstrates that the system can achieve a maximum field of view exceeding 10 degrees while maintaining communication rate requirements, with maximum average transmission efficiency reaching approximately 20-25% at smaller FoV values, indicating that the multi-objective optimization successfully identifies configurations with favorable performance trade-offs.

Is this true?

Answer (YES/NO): NO